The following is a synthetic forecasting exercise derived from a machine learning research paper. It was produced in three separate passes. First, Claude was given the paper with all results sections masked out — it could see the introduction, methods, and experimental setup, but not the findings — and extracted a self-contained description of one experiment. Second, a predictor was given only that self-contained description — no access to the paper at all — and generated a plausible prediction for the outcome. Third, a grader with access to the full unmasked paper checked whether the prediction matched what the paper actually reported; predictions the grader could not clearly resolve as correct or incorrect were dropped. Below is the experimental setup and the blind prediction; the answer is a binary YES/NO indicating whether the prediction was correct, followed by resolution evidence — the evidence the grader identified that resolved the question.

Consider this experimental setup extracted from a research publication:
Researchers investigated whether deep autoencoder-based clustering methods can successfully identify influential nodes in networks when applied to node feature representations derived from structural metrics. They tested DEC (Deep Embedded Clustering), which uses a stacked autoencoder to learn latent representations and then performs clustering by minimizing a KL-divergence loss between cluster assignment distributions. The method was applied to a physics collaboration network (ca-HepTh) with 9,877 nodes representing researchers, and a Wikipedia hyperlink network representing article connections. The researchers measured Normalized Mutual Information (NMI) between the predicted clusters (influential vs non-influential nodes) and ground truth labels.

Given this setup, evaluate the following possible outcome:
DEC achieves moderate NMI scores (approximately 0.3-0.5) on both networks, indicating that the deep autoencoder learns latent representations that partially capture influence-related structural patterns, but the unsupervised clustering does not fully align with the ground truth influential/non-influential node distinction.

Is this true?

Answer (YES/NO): NO